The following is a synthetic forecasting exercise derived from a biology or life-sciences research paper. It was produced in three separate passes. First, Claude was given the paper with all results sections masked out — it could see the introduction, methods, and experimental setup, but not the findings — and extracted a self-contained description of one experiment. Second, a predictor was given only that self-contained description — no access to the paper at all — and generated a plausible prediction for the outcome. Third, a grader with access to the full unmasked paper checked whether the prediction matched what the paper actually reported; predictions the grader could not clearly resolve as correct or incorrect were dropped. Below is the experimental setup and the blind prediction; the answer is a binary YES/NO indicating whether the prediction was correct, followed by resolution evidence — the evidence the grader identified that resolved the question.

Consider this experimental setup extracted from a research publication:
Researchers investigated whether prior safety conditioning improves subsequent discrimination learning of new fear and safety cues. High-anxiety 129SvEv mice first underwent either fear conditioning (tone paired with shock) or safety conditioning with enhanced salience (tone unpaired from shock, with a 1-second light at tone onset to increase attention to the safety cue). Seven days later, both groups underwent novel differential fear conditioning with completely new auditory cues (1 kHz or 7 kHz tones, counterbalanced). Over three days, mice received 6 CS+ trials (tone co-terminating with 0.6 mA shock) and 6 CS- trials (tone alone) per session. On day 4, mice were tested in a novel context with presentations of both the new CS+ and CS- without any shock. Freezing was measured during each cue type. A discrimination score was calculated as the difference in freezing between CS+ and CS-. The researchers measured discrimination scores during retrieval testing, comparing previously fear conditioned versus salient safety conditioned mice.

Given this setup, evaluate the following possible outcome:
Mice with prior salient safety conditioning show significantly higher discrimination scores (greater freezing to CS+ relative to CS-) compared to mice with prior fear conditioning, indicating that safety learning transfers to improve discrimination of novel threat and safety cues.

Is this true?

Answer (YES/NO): YES